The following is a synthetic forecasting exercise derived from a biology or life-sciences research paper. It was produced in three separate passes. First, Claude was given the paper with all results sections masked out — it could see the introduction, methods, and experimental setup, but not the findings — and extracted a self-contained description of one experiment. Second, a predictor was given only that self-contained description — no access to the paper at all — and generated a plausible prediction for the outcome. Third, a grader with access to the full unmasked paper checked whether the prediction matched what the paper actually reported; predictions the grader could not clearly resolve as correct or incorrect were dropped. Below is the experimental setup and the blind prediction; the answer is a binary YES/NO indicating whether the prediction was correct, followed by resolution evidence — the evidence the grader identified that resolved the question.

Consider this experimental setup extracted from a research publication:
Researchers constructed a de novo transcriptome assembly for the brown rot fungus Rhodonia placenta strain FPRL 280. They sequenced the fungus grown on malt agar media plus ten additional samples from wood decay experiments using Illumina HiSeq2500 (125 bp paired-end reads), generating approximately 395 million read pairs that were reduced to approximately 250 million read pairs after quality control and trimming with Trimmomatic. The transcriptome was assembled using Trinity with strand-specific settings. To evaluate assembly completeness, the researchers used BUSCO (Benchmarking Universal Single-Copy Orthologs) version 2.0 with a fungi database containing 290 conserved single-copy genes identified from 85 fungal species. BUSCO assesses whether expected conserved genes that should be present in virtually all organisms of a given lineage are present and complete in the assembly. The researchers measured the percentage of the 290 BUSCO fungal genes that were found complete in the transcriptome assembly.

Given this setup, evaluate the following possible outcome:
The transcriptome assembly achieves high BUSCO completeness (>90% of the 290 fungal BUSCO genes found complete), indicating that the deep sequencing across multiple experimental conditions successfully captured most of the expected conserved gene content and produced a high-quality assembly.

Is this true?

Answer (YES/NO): YES